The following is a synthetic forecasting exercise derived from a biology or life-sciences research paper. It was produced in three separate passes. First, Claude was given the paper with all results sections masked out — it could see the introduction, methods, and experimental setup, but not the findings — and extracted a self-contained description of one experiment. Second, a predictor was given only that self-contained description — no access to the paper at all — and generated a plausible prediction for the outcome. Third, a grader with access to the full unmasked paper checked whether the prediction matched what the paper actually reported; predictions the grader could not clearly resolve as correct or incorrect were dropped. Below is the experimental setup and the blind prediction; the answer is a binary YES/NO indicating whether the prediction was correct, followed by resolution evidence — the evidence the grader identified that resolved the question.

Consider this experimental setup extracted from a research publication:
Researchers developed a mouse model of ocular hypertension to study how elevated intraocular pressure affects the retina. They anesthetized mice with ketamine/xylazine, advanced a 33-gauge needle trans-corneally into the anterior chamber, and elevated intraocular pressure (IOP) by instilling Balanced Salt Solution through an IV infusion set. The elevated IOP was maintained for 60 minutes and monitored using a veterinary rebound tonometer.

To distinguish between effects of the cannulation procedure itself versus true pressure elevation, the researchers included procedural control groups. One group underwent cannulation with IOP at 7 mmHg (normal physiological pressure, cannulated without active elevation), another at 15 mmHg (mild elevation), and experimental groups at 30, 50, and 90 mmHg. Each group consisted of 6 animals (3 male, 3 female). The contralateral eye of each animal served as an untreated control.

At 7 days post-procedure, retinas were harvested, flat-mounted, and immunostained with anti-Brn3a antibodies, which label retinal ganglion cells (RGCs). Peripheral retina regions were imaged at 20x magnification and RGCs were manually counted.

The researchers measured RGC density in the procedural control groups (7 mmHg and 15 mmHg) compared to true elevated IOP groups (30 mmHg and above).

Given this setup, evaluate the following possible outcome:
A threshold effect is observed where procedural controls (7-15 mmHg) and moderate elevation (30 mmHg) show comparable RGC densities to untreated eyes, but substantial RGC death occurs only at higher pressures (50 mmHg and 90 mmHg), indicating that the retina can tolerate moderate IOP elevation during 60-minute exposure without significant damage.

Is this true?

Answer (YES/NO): YES